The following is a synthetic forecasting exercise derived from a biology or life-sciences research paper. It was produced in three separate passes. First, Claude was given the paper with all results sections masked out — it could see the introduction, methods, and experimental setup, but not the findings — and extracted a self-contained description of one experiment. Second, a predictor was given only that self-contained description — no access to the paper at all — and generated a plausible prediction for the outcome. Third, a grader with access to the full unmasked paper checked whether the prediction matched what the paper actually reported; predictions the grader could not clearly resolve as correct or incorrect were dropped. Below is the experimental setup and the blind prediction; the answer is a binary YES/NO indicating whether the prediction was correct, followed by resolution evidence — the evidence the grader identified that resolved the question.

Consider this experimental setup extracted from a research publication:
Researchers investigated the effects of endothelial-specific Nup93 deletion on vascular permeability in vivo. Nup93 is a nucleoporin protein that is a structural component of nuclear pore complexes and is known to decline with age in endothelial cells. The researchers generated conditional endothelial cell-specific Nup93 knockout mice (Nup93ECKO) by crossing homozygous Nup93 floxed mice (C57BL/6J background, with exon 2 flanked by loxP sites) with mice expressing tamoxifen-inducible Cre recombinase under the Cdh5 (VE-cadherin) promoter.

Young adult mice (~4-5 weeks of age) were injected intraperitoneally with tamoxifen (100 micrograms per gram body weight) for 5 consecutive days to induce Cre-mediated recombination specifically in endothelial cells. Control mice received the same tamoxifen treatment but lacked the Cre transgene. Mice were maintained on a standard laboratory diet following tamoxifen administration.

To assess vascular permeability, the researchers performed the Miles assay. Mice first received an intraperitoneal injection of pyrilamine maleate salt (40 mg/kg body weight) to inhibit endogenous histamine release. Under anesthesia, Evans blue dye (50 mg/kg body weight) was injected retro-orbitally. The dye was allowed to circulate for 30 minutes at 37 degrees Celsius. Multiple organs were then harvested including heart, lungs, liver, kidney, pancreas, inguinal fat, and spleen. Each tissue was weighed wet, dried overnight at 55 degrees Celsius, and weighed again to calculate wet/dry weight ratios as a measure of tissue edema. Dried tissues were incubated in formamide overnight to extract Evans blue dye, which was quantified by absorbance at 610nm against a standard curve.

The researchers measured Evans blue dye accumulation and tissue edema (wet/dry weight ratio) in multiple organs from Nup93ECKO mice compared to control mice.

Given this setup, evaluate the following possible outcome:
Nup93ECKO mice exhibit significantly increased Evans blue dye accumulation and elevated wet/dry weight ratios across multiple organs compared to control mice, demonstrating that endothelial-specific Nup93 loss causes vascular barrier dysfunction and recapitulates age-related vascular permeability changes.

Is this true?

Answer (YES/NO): YES